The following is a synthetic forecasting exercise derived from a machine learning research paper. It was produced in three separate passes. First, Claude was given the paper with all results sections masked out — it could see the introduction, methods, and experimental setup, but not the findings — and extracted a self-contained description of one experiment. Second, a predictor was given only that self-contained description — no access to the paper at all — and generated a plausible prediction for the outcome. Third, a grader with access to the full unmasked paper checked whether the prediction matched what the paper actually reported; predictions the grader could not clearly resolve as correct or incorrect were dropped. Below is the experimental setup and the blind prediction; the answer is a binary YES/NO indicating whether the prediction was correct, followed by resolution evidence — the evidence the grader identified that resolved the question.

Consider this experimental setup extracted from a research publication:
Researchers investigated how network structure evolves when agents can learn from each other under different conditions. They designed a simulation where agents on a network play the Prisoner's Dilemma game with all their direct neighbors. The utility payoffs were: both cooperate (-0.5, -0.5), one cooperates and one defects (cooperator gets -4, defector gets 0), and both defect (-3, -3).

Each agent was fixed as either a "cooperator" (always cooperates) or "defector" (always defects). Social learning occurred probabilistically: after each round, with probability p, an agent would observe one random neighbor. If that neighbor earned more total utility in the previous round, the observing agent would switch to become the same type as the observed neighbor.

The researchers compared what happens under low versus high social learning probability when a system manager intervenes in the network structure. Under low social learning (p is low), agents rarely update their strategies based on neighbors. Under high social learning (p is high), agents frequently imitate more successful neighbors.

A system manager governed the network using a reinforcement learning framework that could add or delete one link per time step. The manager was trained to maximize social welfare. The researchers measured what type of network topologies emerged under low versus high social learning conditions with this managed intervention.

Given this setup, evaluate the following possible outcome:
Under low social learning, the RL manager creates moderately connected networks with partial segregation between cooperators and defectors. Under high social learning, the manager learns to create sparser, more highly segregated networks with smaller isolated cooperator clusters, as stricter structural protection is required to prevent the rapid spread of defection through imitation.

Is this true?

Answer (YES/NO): NO